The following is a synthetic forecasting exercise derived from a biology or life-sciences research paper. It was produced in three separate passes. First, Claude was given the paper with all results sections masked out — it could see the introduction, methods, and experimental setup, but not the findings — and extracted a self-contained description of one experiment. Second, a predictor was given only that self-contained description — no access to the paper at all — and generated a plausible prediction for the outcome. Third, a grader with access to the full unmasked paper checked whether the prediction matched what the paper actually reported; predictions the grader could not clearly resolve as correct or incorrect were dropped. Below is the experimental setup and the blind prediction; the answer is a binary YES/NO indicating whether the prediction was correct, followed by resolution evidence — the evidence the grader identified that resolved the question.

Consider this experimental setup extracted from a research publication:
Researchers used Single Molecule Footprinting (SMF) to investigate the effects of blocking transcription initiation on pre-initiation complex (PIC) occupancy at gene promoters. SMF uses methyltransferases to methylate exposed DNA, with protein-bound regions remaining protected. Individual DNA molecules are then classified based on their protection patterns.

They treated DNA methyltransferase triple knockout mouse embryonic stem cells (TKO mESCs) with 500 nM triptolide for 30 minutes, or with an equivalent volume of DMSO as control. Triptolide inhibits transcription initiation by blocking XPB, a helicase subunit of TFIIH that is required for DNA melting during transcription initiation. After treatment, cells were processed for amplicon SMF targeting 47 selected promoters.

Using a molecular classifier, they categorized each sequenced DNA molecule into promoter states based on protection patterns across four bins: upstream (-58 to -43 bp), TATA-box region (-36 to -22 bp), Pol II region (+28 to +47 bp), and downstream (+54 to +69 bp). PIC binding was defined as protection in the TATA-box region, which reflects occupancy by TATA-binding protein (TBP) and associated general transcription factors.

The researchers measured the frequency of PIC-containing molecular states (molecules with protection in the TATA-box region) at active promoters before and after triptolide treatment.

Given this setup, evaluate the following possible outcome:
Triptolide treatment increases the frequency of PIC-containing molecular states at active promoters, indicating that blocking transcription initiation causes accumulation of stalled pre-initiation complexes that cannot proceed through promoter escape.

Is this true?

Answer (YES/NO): NO